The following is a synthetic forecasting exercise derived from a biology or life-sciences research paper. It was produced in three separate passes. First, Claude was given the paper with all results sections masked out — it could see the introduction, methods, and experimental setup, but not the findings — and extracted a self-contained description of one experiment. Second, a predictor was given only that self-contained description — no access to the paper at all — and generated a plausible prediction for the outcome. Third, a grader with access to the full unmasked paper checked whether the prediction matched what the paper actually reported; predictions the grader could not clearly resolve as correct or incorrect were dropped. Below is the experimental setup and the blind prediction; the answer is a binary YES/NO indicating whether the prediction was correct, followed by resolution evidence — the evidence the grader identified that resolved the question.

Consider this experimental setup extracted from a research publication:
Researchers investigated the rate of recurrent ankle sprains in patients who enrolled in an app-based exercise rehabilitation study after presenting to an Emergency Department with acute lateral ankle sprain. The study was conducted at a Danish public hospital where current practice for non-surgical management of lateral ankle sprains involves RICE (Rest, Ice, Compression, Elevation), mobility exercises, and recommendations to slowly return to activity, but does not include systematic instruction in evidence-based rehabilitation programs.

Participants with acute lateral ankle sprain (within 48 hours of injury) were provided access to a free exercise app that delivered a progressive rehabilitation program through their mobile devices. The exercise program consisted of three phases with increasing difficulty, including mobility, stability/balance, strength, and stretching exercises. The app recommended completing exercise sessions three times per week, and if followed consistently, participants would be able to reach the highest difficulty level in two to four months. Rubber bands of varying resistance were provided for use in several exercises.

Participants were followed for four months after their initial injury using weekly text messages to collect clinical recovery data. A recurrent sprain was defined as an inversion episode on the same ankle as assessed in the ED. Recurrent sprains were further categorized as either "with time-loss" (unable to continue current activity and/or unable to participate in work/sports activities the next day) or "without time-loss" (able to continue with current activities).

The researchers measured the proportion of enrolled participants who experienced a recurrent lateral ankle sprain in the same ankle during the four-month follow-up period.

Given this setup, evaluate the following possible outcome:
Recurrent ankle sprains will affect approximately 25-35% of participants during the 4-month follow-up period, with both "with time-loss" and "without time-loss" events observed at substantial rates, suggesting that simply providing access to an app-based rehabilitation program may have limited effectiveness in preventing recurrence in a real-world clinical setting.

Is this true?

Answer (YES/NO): NO